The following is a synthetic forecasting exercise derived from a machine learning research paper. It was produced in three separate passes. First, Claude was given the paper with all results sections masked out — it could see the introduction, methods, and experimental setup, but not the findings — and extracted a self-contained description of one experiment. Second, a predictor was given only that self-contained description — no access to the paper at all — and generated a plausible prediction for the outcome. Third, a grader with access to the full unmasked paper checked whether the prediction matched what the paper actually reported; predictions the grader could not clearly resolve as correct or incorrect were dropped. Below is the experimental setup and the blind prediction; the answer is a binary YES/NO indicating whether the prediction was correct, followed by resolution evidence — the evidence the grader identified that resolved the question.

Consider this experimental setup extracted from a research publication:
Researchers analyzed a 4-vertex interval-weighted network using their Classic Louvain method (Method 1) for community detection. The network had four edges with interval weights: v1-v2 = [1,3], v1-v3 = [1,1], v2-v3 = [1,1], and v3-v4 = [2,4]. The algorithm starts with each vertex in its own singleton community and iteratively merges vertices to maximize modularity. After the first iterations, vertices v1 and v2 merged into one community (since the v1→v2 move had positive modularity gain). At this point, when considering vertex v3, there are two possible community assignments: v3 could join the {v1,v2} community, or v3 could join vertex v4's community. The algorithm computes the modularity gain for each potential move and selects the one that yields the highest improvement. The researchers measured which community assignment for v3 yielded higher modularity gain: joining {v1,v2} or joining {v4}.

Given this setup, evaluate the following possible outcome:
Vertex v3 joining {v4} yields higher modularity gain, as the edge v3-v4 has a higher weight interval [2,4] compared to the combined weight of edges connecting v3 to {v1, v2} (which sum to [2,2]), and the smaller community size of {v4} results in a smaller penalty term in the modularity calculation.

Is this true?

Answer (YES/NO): YES